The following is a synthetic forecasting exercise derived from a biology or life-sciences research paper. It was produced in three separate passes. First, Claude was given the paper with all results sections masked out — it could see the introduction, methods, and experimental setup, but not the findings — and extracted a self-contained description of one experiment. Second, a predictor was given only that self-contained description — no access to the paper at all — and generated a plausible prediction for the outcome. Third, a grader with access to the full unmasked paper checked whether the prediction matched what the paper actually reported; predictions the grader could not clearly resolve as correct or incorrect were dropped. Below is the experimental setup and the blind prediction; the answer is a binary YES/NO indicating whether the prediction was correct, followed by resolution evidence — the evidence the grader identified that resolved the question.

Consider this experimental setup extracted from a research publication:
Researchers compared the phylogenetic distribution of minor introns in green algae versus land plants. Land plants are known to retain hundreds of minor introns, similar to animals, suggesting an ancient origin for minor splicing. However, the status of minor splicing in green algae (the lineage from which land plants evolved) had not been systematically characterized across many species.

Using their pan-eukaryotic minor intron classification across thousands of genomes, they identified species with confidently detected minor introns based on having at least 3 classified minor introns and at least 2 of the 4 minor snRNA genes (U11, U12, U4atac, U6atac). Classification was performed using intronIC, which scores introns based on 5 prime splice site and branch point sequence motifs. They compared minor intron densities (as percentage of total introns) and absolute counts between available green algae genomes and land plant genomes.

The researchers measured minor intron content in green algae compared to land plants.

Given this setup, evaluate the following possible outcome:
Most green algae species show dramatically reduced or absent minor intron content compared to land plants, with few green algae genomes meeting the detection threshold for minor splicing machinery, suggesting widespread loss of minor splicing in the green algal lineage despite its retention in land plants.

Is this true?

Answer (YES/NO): YES